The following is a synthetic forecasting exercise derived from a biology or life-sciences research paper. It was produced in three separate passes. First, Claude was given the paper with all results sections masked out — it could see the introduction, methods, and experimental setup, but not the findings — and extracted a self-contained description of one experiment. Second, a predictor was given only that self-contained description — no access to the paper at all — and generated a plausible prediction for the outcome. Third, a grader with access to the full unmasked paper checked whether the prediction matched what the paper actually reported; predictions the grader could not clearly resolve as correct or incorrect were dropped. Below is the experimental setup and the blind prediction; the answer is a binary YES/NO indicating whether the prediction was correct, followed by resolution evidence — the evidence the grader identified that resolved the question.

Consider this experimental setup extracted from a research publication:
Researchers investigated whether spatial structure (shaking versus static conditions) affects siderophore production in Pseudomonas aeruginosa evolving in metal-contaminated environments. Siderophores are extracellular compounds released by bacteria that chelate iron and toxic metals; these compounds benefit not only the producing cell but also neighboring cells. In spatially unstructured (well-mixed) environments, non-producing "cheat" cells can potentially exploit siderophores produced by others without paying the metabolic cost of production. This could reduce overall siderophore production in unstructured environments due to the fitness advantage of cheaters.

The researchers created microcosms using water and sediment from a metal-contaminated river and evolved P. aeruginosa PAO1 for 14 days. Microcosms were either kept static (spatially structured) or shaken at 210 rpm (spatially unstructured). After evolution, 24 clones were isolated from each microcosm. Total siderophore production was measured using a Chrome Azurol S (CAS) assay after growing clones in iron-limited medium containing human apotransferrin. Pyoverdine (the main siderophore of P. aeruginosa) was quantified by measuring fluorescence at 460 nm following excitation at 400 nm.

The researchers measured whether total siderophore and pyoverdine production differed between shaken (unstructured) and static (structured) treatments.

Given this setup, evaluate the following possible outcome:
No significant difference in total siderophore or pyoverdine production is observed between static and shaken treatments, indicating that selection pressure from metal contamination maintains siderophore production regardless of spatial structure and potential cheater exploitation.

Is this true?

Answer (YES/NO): YES